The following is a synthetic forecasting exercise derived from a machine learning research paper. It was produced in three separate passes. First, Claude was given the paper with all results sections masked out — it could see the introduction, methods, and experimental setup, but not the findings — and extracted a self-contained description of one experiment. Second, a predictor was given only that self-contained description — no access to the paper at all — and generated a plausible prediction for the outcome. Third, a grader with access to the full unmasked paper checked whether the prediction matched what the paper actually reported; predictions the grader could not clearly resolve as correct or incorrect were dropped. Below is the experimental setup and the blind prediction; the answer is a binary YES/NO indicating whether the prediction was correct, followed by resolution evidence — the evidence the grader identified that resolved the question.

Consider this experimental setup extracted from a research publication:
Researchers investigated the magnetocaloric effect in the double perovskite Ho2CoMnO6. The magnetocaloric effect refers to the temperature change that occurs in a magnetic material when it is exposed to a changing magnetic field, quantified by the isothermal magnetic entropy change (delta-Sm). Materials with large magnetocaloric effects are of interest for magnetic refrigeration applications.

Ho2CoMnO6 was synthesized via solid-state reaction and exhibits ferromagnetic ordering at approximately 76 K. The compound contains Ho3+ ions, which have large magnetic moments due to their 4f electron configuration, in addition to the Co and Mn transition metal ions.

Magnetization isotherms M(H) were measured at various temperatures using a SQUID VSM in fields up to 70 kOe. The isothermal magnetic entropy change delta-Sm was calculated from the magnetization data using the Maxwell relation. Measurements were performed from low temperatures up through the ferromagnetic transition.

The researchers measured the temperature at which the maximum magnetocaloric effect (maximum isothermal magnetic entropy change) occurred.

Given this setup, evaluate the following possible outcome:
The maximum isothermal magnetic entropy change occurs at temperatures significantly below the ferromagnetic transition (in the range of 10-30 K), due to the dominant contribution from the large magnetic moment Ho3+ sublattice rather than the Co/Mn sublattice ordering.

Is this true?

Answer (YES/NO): YES